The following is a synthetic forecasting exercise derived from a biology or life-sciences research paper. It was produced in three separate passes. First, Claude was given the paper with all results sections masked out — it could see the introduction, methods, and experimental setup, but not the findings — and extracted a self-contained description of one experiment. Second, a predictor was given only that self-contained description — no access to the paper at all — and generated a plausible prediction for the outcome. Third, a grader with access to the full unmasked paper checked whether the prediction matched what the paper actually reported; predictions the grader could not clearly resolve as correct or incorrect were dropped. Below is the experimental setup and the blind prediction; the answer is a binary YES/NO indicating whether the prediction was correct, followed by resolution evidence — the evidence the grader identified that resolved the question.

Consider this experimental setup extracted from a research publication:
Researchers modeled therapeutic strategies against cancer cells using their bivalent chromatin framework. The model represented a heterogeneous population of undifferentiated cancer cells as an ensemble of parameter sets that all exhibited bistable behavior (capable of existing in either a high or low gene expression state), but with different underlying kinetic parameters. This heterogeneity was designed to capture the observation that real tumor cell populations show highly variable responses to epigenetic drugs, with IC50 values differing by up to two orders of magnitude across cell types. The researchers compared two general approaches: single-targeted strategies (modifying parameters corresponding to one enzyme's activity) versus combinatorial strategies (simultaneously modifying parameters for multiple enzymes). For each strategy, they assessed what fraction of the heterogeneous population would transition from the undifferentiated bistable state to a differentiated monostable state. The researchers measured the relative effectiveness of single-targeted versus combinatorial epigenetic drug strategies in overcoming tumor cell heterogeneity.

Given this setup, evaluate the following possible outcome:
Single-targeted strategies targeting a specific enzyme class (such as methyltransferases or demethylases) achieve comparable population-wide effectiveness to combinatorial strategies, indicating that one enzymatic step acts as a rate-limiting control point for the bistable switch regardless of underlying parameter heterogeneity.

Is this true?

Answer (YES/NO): NO